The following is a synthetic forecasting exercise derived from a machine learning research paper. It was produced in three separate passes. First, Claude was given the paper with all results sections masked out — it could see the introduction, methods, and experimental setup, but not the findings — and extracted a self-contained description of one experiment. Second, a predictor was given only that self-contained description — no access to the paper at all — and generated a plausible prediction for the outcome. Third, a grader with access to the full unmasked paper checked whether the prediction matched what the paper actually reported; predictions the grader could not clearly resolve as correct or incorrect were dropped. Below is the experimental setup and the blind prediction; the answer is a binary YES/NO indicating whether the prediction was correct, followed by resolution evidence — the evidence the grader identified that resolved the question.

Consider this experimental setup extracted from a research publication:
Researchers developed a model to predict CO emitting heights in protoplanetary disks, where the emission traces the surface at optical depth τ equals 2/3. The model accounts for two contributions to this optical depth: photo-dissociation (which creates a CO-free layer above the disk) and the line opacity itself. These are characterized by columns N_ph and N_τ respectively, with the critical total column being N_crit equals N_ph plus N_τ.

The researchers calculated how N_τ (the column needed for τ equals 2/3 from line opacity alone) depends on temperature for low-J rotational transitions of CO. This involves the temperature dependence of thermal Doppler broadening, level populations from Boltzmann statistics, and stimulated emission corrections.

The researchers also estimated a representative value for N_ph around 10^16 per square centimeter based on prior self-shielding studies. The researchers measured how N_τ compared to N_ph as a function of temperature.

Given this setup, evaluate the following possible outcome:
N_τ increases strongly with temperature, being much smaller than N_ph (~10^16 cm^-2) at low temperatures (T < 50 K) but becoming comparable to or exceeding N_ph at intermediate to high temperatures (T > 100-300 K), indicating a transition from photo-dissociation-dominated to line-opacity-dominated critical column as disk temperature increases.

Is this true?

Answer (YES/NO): NO